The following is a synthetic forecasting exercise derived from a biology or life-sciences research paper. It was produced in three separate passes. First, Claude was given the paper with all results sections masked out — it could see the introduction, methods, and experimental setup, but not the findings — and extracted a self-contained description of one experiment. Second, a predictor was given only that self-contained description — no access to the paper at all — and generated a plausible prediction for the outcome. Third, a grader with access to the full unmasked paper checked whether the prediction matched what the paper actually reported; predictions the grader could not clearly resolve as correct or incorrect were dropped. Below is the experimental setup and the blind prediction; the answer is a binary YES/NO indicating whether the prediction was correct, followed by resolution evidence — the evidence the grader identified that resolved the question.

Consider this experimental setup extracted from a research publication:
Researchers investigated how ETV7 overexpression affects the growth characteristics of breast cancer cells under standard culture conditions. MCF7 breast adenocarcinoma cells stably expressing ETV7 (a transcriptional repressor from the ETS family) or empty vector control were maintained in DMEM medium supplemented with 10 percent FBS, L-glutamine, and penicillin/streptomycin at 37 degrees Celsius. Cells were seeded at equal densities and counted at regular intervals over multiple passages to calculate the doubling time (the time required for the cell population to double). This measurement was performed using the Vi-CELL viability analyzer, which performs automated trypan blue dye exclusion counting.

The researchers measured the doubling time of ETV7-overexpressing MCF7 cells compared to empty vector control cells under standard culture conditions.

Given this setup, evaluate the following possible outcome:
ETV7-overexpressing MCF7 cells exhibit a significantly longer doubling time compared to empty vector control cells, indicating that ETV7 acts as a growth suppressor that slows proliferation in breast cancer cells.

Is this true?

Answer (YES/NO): YES